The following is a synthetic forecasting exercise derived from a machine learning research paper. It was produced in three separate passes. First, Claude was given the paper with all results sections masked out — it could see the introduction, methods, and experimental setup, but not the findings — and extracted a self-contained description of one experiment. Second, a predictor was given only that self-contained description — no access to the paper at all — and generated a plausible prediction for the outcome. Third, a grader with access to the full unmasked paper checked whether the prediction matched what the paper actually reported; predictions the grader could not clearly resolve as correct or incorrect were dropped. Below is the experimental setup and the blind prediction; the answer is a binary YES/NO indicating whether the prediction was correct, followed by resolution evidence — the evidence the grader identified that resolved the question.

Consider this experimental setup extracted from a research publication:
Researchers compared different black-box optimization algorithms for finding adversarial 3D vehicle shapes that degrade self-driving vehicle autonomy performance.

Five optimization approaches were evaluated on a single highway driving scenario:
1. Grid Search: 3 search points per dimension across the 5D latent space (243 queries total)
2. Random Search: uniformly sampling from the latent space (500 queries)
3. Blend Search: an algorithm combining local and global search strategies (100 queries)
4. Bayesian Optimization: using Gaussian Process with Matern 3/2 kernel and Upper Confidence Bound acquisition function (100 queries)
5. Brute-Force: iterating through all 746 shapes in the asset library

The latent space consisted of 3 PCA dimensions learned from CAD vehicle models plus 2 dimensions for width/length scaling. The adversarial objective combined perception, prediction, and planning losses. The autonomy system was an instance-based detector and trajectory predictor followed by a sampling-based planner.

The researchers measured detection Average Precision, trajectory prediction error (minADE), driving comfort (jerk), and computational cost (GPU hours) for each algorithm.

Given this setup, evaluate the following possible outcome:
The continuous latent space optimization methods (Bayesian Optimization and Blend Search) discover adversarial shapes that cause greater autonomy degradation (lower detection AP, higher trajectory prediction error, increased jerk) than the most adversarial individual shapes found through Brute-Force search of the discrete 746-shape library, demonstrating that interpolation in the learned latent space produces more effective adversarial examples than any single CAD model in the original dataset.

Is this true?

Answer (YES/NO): NO